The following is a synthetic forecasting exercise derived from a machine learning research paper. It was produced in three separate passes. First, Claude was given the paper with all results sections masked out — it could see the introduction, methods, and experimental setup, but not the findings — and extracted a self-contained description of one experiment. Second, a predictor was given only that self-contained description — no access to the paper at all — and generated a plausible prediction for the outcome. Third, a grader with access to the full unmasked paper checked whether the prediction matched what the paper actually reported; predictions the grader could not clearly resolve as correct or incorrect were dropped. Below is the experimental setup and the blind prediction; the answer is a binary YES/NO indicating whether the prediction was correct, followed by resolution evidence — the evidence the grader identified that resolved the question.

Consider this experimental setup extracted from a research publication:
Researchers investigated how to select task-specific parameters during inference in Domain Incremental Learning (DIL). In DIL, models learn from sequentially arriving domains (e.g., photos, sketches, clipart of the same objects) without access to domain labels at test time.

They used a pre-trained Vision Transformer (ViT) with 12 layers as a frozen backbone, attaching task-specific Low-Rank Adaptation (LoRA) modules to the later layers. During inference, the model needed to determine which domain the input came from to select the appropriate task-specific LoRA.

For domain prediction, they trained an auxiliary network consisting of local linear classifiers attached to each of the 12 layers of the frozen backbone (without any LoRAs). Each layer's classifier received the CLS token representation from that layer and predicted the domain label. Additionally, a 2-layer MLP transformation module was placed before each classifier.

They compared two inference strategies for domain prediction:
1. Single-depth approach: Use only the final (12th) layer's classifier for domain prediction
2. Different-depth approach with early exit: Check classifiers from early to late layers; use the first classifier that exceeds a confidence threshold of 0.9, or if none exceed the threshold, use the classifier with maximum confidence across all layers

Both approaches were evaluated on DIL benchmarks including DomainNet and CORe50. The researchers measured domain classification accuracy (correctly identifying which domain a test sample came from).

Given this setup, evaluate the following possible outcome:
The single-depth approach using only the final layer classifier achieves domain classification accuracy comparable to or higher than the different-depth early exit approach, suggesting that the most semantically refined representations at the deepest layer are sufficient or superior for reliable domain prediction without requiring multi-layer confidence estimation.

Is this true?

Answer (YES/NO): NO